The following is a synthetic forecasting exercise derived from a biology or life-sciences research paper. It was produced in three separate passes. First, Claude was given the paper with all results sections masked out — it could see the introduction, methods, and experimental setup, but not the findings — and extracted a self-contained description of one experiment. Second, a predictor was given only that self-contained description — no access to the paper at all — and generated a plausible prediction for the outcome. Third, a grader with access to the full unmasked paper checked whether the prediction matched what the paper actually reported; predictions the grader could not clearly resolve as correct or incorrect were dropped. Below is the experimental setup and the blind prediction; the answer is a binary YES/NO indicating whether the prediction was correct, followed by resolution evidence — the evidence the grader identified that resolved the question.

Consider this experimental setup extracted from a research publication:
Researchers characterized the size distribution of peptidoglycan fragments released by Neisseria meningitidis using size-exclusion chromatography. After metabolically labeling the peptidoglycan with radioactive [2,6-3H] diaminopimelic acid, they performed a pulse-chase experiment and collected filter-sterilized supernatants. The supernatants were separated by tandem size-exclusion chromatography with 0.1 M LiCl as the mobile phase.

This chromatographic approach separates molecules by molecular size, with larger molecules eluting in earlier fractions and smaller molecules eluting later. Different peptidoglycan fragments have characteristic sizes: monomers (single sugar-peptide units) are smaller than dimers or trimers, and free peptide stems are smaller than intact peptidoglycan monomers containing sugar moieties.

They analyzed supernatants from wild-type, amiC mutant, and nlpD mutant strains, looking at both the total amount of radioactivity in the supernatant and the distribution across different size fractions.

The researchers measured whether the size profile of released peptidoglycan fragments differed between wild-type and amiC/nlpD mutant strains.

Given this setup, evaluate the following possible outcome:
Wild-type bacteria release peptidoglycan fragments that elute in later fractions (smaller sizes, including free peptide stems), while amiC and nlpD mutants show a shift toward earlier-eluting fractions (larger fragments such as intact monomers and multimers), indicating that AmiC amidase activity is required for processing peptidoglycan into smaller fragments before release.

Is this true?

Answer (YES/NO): NO